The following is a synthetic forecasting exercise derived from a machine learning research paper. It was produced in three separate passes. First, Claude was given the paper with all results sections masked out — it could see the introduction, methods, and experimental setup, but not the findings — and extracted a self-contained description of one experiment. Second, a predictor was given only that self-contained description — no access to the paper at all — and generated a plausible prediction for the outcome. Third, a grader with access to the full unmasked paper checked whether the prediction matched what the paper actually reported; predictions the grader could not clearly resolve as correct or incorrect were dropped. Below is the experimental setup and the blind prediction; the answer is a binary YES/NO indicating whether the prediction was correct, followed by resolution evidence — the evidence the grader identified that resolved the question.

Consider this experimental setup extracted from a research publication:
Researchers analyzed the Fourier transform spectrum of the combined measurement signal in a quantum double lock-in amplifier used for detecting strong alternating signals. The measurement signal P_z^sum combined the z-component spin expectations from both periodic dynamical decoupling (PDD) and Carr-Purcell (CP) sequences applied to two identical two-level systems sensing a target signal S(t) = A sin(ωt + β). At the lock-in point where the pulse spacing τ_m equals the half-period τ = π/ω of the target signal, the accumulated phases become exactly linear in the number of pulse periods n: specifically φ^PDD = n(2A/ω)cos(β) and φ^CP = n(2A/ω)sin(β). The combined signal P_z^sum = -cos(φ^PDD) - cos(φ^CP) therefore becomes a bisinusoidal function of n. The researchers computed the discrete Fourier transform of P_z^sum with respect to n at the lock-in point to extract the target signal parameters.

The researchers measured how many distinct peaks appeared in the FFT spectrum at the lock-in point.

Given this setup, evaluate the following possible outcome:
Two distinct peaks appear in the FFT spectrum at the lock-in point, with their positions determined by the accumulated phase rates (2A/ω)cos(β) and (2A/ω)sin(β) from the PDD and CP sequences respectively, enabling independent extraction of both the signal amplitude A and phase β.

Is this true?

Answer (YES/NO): NO